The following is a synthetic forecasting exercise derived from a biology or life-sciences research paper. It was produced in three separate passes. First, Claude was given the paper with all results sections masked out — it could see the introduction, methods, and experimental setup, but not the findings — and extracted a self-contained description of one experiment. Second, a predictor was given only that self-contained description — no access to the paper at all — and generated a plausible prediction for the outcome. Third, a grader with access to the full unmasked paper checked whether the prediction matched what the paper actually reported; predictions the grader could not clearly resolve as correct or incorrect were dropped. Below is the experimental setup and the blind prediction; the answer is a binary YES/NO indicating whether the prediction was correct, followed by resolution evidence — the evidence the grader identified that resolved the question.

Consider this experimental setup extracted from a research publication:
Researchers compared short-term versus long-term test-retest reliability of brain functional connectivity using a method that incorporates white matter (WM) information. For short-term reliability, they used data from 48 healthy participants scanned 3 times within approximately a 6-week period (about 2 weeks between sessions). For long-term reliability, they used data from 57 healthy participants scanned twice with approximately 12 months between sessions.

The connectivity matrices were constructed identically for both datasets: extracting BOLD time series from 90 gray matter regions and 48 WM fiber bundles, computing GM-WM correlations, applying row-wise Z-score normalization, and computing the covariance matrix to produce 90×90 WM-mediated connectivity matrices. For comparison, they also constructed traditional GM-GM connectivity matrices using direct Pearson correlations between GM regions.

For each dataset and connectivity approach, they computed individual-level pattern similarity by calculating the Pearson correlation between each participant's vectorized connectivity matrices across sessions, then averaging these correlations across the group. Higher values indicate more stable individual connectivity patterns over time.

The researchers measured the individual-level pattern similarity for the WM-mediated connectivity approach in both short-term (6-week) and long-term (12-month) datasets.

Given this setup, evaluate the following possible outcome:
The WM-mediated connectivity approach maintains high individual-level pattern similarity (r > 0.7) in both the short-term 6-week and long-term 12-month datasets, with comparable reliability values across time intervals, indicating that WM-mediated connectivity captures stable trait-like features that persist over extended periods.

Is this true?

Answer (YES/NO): NO